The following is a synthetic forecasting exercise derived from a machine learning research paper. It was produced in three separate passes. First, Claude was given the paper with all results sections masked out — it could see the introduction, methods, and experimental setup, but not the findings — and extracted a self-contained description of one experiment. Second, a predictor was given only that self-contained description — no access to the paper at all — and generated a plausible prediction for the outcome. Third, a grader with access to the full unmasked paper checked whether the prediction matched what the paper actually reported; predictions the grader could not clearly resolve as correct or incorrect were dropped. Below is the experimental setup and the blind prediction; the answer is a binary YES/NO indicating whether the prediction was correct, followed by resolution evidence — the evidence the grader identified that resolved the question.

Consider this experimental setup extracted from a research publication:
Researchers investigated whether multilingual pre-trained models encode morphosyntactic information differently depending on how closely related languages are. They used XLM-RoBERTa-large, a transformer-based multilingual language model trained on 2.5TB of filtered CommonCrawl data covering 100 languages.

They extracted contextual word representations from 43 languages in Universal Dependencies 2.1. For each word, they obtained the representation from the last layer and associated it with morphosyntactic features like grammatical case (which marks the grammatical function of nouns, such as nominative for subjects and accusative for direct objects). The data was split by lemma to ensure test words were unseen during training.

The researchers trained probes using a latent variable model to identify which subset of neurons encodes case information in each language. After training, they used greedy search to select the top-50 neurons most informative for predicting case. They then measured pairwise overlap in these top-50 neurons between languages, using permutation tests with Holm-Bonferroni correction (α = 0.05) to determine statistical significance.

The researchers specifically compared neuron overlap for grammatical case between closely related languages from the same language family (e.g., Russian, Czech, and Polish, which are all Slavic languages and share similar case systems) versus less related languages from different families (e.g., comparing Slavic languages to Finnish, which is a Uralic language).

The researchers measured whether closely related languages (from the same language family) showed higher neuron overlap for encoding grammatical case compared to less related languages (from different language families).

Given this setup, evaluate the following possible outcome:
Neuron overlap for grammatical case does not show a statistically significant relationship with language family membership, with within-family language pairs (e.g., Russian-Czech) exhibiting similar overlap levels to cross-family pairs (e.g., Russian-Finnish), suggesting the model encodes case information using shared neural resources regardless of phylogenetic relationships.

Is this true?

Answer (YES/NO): NO